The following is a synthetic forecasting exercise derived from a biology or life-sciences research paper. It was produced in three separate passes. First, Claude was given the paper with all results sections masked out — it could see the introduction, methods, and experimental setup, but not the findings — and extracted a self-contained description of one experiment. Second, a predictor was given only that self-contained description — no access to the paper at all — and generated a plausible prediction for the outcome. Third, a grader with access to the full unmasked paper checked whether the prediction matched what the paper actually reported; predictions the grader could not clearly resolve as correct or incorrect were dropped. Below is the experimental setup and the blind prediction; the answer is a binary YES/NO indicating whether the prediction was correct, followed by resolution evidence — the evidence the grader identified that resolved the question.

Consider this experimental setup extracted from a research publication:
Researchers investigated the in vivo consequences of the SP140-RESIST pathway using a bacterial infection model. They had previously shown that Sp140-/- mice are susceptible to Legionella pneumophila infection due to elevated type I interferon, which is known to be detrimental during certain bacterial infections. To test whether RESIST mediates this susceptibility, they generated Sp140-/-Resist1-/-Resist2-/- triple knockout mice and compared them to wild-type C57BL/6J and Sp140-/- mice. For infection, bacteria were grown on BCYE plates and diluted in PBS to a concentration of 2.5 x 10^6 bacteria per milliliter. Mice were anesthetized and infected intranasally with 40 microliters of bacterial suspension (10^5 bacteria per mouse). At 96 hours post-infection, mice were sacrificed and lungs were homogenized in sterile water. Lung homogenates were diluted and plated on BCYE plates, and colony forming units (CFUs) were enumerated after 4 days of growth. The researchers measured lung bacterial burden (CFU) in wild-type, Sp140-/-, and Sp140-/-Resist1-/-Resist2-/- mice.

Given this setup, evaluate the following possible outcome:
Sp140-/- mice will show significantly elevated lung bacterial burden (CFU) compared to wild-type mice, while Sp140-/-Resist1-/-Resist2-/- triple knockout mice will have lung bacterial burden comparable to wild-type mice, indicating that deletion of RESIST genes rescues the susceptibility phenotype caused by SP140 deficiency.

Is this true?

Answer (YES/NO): YES